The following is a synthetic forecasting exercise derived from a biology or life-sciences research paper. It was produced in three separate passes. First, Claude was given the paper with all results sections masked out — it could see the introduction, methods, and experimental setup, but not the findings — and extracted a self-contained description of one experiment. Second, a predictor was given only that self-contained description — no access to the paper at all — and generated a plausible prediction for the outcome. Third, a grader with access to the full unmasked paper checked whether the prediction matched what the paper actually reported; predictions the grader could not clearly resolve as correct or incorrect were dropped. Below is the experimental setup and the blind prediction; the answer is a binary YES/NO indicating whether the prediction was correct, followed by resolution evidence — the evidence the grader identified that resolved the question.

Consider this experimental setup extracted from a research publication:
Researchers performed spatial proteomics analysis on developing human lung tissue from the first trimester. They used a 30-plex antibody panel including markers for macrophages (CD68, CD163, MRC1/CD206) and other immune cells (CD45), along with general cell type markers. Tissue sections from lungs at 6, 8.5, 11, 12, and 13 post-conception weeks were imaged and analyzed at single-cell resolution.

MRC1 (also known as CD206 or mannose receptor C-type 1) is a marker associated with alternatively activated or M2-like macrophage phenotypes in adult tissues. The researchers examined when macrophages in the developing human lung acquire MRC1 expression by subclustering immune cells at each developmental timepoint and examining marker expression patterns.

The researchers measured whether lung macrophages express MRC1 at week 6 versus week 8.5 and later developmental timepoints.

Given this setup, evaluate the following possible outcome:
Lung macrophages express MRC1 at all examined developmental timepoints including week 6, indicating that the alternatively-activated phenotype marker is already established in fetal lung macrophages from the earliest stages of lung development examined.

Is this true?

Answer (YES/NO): NO